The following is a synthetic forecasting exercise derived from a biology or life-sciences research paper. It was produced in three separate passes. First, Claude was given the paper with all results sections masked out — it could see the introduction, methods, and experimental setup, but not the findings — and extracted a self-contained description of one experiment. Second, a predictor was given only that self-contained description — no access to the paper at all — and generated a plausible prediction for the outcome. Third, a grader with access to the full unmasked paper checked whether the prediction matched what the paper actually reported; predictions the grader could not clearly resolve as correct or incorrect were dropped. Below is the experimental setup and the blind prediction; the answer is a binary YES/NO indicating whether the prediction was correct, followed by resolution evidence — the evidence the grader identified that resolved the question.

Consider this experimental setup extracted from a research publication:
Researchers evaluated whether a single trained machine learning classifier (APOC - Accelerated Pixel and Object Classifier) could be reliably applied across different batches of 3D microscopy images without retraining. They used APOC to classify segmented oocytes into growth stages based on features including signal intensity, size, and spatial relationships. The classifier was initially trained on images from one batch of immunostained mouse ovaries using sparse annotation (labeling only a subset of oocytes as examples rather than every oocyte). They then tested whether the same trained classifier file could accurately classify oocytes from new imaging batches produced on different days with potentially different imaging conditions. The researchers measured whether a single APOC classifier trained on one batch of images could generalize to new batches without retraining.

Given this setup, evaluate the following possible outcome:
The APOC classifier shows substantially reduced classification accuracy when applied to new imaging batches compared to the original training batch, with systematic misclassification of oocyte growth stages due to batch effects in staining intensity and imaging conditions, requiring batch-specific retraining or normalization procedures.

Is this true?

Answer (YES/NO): NO